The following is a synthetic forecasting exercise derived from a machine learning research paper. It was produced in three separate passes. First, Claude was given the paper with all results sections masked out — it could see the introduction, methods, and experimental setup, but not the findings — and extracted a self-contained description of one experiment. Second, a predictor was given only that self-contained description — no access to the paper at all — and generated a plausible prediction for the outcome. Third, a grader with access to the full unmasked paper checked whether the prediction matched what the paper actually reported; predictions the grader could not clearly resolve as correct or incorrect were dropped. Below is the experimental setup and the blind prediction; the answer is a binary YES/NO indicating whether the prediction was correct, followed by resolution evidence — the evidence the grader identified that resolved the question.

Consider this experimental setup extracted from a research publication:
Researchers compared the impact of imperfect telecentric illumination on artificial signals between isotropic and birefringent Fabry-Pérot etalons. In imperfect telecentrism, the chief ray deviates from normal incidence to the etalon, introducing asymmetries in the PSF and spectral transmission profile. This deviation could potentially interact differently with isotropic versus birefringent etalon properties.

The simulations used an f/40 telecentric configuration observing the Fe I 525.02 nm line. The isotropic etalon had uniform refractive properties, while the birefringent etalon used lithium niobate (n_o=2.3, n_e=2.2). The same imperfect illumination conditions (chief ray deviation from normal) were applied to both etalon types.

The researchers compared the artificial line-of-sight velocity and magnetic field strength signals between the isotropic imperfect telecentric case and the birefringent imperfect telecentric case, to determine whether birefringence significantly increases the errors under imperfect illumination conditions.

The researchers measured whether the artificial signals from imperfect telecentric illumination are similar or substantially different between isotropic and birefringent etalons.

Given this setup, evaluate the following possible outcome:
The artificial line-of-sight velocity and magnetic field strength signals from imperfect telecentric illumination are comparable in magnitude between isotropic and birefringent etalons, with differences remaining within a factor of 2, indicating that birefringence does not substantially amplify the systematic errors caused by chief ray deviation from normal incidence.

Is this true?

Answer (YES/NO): YES